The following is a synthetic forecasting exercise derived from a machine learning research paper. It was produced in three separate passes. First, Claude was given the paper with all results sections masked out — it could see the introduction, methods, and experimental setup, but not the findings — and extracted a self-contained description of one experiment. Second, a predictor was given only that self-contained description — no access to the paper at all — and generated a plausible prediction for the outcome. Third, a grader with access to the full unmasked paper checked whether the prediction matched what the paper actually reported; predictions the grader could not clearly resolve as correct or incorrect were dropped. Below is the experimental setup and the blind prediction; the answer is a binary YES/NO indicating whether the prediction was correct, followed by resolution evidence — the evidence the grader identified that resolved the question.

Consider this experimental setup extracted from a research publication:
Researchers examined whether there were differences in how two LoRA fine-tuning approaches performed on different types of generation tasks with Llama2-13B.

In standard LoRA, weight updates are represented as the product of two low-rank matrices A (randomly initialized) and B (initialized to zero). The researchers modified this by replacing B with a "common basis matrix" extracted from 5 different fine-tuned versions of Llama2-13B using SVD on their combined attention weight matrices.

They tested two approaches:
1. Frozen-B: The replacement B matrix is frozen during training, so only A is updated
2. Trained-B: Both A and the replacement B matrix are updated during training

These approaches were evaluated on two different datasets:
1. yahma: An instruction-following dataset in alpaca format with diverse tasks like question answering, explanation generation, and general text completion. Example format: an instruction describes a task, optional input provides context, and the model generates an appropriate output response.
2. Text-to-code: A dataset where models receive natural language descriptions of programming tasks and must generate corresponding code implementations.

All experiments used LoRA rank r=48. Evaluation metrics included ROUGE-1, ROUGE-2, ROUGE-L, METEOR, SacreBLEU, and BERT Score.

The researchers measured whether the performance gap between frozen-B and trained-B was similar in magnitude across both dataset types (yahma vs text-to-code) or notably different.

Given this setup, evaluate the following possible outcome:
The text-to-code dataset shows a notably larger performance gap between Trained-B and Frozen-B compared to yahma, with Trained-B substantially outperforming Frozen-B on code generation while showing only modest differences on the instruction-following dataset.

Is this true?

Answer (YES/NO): NO